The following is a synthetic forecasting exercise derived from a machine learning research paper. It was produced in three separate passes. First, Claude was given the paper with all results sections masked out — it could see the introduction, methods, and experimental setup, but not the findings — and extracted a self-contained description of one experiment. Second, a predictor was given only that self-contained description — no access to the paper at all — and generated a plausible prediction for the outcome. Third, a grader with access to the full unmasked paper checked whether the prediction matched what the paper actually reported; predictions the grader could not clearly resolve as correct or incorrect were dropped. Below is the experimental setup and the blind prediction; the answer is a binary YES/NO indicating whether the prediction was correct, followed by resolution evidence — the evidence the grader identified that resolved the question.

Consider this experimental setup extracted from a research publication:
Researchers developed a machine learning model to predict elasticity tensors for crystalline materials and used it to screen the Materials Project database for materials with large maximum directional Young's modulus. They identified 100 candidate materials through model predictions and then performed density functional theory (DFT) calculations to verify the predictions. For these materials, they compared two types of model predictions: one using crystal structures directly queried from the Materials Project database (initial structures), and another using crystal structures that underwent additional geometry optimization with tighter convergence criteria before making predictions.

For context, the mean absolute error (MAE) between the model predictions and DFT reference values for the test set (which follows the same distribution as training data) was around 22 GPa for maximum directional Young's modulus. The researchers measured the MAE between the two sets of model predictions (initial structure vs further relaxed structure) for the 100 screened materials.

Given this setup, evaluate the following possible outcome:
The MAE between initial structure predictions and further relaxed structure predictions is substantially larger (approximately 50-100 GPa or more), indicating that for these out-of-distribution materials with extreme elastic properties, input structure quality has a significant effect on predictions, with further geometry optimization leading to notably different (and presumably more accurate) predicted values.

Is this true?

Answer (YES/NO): NO